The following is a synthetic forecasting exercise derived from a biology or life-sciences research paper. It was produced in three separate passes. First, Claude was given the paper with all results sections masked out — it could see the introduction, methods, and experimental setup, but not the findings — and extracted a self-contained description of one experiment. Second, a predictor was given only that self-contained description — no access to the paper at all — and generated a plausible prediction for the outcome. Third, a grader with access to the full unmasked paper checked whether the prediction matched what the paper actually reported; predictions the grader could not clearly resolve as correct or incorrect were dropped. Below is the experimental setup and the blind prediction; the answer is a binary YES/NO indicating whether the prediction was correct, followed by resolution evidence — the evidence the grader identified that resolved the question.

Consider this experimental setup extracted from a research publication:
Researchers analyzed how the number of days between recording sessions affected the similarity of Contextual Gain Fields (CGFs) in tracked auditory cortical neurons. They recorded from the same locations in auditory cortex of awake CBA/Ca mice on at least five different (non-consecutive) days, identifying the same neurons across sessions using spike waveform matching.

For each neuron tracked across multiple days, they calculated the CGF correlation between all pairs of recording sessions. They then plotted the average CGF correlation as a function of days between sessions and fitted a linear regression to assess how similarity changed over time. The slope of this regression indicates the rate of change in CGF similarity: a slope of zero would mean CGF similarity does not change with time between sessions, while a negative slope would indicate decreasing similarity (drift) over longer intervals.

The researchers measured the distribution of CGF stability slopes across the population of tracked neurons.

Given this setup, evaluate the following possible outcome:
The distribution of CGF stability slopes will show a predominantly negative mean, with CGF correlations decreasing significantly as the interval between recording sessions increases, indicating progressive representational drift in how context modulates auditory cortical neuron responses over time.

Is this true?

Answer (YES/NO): NO